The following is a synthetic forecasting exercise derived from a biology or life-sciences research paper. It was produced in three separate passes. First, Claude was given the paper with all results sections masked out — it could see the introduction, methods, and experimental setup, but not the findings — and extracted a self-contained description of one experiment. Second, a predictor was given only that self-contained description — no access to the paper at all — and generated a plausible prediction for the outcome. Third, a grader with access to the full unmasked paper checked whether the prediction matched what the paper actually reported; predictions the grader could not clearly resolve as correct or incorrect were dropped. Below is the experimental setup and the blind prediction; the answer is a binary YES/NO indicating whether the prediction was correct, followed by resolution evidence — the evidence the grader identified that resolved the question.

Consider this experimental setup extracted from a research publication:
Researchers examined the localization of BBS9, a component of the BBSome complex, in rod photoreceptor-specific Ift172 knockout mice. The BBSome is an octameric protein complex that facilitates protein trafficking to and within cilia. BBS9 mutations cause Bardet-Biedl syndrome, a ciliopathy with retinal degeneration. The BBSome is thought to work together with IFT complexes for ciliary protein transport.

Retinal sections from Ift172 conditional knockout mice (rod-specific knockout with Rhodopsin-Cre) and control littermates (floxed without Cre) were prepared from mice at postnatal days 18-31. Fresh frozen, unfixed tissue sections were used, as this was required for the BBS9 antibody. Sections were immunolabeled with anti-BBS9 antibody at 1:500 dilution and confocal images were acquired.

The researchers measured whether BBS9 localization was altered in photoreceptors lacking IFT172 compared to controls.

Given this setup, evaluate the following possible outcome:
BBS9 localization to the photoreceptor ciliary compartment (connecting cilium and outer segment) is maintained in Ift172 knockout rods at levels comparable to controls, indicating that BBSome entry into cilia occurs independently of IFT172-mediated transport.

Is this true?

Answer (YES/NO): YES